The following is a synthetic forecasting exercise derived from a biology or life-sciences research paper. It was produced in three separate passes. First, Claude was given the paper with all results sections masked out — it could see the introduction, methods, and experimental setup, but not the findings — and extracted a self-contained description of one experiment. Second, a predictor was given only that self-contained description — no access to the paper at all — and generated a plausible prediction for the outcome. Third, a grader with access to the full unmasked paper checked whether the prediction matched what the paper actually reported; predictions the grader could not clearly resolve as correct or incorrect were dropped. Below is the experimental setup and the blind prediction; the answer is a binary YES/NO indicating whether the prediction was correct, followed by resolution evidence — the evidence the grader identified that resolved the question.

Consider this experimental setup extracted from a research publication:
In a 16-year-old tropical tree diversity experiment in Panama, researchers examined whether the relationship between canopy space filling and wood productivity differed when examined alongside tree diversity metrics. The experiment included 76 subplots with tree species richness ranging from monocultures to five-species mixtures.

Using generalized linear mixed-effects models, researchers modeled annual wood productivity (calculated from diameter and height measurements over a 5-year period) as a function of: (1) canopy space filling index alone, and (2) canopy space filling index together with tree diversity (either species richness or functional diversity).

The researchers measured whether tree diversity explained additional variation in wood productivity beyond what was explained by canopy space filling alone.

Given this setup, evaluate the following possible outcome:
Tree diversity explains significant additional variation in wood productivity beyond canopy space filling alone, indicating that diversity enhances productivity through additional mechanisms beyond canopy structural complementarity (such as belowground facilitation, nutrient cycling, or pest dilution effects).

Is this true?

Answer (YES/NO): YES